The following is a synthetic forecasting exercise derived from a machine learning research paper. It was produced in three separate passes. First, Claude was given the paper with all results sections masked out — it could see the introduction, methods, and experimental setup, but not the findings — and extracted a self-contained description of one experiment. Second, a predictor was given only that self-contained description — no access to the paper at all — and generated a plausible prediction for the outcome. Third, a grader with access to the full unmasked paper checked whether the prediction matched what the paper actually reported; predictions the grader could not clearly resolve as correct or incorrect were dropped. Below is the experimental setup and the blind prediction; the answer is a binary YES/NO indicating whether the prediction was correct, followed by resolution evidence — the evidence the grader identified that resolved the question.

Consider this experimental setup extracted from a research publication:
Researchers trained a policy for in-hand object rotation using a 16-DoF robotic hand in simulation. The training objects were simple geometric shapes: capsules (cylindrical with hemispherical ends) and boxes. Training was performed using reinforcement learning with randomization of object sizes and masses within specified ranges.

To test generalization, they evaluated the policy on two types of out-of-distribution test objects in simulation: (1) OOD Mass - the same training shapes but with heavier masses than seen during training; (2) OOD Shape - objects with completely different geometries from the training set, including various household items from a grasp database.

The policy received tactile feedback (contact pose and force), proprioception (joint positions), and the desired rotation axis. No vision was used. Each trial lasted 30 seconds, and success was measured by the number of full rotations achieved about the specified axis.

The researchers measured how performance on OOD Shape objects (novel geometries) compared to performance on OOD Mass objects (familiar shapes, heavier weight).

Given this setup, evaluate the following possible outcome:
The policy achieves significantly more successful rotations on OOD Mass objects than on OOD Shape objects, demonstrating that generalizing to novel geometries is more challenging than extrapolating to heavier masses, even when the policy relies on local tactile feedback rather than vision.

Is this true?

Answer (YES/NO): YES